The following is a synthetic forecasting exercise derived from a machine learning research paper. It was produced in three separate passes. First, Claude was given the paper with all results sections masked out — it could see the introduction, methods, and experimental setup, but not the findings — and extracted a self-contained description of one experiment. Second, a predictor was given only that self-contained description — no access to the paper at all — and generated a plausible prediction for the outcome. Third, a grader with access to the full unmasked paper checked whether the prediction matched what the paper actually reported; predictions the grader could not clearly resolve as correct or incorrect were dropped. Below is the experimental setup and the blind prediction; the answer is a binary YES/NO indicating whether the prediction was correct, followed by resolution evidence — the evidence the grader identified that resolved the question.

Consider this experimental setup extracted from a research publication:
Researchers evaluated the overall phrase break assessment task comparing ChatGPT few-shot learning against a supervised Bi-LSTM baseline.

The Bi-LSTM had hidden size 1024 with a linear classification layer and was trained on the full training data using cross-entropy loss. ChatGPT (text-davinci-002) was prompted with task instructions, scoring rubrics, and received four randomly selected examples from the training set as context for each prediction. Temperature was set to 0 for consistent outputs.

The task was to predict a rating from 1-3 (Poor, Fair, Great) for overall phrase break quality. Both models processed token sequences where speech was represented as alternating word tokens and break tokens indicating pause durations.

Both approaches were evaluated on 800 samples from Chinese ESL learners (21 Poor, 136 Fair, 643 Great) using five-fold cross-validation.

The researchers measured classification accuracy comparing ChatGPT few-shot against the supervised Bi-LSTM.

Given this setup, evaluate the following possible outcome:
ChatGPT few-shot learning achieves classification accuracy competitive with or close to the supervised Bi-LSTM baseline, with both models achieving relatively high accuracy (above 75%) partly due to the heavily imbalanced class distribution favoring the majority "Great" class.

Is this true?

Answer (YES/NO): NO